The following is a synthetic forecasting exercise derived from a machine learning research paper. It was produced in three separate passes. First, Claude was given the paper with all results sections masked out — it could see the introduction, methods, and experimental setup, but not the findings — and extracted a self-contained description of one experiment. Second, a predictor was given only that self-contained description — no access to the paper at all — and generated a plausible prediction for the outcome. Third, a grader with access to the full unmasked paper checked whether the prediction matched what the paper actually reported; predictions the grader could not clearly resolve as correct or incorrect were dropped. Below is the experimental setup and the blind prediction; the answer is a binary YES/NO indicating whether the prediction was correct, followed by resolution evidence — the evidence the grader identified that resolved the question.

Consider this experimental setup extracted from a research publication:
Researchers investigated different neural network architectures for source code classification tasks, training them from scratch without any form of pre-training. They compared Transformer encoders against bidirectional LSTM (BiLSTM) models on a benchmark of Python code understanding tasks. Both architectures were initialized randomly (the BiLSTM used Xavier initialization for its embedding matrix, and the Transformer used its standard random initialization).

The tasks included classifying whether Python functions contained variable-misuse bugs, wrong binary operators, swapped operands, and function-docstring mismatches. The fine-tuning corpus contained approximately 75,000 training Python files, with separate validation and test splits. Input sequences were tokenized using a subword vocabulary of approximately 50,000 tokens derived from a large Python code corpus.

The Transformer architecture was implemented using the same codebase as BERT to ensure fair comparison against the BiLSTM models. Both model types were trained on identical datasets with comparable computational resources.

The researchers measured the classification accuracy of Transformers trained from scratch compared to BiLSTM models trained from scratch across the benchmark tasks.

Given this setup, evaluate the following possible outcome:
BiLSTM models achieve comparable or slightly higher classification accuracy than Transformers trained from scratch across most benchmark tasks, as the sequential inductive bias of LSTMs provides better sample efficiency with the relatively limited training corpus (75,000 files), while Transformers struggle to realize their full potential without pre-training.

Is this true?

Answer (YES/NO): NO